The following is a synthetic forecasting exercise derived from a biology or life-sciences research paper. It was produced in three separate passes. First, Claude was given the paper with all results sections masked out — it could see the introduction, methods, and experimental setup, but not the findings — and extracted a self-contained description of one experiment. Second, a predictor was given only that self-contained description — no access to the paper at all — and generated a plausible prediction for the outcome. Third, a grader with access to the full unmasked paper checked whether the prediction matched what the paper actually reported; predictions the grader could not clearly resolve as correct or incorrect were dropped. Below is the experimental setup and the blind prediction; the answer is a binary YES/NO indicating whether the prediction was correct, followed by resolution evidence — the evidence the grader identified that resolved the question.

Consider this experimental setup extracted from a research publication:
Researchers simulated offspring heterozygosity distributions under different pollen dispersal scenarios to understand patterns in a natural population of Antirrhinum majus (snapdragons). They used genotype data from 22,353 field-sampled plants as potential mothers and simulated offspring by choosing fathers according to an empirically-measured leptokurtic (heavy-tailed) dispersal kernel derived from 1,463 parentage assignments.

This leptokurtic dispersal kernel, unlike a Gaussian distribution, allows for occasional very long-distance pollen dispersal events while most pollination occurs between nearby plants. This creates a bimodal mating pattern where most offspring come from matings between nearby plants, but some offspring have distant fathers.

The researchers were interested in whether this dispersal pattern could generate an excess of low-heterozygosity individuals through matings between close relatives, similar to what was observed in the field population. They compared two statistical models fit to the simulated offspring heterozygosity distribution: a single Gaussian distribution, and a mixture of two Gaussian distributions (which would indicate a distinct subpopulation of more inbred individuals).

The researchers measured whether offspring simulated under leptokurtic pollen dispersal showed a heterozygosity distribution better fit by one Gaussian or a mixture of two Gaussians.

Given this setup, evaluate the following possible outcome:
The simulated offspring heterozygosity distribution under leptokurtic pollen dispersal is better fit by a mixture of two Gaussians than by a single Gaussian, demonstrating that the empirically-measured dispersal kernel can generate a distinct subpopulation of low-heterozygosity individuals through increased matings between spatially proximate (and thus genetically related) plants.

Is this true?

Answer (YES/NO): YES